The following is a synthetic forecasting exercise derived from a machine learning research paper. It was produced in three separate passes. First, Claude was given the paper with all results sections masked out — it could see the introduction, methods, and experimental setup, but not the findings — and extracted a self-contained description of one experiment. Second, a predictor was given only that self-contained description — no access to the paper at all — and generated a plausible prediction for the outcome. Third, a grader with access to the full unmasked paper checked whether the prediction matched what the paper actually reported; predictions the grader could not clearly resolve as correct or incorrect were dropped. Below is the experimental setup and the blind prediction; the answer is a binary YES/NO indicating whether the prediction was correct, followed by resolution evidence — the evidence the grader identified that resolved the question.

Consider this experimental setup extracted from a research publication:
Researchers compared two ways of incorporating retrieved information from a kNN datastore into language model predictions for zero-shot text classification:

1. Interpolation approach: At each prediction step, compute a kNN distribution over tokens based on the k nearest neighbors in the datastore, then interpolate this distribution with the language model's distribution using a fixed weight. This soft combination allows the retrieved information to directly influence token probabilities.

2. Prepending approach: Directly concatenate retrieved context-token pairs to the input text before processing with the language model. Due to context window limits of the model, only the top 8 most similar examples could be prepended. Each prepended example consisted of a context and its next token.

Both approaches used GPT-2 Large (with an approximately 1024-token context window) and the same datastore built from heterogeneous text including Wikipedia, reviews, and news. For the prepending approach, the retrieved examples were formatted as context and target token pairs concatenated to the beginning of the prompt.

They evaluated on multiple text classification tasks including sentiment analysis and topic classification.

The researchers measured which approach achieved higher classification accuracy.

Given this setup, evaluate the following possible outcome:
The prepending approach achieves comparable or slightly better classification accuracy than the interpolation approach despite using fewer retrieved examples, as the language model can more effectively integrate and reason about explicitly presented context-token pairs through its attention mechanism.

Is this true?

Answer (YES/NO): NO